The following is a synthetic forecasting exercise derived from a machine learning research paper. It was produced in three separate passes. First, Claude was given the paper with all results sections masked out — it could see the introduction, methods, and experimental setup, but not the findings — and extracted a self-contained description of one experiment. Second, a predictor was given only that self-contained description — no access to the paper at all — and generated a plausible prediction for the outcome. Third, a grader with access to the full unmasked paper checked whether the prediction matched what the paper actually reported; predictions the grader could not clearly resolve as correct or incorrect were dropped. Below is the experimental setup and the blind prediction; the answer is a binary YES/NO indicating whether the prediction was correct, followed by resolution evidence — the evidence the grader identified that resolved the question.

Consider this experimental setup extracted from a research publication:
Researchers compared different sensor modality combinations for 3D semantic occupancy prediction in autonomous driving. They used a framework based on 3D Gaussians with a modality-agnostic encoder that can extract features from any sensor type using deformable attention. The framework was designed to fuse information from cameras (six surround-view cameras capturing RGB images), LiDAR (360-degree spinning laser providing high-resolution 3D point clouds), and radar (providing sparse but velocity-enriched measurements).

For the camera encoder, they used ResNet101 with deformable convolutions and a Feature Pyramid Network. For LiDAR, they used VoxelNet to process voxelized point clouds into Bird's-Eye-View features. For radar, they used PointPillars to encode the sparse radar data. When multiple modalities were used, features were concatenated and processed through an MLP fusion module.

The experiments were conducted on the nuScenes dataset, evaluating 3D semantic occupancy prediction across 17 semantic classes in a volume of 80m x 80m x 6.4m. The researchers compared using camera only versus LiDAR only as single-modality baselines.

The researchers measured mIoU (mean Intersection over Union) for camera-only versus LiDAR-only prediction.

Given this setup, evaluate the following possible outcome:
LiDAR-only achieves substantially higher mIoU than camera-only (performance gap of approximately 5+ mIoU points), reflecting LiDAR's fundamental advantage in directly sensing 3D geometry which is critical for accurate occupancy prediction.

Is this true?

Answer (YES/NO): YES